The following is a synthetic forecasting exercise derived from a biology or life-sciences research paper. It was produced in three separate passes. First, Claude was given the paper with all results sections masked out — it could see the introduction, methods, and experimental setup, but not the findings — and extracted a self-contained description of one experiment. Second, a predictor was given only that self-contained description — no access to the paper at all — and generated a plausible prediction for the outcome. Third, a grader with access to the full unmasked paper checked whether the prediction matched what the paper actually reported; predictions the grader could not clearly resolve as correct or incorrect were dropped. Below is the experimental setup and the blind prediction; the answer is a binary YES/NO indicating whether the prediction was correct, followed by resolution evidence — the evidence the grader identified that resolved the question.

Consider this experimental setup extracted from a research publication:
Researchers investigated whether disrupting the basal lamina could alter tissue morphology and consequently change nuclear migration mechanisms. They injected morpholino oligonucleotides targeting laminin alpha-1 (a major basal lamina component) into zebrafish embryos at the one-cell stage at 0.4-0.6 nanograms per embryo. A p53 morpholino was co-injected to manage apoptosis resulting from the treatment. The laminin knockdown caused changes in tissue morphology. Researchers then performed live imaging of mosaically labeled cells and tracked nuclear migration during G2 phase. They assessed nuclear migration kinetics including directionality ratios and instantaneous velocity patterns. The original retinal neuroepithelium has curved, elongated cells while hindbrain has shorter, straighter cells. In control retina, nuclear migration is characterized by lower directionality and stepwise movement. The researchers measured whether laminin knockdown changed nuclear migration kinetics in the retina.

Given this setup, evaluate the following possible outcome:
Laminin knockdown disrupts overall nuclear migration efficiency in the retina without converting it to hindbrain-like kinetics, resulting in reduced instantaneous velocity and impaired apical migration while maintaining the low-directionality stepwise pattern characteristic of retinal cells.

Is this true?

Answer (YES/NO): NO